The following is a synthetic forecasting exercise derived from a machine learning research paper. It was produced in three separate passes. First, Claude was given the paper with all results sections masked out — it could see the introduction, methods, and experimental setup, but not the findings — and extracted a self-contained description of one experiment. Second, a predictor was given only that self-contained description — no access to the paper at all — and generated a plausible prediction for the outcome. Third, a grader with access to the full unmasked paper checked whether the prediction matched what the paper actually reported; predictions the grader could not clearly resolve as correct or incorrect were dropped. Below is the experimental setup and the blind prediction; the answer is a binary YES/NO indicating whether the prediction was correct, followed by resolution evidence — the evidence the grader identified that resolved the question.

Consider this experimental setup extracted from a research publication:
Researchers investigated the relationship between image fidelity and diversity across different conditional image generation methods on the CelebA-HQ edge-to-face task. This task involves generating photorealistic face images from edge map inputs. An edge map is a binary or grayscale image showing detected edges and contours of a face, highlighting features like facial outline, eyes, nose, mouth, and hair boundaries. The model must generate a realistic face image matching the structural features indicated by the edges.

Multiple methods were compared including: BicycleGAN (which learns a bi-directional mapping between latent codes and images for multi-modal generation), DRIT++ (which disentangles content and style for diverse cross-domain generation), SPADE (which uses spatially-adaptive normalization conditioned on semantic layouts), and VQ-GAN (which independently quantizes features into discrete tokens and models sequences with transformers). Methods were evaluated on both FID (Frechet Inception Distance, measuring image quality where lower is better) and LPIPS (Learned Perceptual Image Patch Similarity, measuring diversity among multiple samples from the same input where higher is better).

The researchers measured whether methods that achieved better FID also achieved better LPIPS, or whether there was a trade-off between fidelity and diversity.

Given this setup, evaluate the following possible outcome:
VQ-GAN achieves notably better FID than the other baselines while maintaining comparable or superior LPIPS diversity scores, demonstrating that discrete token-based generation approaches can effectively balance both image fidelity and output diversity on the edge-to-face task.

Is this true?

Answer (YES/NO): YES